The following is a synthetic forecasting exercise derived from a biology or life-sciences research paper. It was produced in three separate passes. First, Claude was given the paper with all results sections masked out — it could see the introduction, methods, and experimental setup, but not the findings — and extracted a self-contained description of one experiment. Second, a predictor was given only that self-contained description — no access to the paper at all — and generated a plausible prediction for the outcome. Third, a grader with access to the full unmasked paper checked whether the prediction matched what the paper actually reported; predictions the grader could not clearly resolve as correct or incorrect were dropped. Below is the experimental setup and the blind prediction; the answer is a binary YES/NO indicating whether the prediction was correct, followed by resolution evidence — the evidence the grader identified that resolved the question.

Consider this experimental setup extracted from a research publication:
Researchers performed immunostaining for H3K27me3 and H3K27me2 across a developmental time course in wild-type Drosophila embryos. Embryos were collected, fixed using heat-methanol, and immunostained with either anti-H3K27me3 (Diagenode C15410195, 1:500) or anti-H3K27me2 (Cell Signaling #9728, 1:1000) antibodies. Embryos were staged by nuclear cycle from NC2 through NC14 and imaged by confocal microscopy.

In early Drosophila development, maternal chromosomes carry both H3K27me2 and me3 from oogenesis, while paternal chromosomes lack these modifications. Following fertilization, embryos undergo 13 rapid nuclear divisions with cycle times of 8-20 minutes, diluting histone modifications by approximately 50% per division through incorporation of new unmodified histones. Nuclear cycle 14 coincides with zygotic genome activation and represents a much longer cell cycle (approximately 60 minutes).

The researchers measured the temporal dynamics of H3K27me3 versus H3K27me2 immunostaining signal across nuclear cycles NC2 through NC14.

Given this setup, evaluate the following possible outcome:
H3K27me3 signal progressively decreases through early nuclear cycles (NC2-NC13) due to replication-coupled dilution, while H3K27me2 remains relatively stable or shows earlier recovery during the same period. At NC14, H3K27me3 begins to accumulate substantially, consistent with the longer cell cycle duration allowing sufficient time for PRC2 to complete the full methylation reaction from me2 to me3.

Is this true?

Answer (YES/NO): YES